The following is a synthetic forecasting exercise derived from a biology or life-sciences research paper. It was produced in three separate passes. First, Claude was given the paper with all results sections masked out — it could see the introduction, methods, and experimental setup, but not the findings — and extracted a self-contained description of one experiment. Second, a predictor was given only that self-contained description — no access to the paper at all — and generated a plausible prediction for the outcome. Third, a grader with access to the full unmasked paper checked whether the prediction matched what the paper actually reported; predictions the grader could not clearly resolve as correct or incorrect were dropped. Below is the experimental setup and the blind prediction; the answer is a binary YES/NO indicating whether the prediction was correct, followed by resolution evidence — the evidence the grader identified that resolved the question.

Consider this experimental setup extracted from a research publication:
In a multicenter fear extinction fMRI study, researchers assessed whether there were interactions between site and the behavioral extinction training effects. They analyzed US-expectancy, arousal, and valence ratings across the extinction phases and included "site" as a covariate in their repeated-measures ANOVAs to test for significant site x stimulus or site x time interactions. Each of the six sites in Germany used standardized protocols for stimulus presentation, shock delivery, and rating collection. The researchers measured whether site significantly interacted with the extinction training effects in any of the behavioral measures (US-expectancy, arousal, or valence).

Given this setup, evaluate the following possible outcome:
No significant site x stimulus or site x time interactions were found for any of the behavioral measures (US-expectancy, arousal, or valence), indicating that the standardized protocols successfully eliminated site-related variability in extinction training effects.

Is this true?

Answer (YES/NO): YES